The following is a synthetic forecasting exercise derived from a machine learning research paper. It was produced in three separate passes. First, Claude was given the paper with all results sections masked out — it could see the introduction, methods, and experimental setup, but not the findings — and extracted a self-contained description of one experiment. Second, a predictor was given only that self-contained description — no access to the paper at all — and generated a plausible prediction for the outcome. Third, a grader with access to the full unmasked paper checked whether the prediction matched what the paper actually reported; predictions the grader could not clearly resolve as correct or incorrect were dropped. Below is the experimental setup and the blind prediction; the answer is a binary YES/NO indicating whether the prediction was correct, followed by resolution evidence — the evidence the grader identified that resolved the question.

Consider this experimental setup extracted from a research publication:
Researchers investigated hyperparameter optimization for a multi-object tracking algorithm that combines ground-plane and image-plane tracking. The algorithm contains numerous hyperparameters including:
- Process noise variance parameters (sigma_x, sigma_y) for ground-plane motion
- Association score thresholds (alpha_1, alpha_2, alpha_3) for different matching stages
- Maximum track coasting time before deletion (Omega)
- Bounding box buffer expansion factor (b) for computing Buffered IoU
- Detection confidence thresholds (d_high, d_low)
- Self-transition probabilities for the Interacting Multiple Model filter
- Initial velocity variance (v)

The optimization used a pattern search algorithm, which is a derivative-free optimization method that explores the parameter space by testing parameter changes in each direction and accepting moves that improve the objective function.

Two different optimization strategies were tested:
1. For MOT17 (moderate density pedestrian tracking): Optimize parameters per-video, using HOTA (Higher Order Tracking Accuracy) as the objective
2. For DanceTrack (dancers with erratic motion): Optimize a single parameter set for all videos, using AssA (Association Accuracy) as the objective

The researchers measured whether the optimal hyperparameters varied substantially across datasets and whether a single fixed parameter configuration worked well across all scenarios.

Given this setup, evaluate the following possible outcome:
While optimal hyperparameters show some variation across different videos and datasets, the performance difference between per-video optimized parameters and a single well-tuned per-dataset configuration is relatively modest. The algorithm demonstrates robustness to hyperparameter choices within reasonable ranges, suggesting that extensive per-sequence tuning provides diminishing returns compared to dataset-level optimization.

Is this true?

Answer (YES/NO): NO